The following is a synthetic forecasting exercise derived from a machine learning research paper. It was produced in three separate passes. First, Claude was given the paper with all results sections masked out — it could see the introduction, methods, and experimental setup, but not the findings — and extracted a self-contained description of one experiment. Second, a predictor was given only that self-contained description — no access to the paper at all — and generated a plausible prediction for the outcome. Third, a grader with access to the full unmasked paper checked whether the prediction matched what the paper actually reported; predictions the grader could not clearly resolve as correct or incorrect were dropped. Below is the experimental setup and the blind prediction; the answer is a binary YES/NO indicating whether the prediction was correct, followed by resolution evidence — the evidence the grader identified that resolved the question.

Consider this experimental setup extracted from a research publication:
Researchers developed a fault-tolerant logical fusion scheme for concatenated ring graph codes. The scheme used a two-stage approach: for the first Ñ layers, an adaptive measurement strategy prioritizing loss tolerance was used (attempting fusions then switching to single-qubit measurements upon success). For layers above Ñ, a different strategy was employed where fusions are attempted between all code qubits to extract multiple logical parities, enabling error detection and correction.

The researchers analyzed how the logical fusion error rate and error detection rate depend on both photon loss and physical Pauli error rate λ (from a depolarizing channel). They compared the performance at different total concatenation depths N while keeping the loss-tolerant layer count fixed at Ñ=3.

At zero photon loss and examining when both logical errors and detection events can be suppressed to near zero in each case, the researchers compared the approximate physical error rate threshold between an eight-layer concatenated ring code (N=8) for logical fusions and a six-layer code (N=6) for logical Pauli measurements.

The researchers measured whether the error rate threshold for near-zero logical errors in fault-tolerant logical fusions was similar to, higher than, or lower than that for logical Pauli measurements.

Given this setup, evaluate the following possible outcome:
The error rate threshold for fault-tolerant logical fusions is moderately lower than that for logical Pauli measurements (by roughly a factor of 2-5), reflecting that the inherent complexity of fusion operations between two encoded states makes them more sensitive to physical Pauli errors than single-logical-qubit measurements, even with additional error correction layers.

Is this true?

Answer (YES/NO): NO